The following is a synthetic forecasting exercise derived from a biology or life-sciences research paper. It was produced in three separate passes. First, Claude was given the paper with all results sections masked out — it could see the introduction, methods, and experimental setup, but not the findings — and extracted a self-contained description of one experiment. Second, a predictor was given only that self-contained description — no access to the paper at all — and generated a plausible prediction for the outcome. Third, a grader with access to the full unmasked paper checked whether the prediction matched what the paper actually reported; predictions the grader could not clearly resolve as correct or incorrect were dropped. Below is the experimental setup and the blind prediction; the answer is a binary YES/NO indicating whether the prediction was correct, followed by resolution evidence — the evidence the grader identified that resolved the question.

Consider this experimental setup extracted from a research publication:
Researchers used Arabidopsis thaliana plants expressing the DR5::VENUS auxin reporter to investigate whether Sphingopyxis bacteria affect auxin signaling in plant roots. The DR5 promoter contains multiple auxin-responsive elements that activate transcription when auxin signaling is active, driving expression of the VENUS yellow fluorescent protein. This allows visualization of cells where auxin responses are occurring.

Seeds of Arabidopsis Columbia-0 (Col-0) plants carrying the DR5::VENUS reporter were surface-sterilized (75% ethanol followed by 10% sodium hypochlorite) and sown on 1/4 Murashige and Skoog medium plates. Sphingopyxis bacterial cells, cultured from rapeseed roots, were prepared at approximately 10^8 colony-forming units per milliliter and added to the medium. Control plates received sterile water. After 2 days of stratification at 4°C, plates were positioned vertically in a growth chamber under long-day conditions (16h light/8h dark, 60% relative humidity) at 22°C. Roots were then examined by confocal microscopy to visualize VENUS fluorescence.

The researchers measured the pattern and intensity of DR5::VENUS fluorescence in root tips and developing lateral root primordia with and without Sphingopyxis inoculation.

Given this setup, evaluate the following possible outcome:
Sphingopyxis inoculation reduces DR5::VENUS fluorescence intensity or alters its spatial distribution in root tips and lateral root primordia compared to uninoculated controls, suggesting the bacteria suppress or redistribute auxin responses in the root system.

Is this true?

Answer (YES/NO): YES